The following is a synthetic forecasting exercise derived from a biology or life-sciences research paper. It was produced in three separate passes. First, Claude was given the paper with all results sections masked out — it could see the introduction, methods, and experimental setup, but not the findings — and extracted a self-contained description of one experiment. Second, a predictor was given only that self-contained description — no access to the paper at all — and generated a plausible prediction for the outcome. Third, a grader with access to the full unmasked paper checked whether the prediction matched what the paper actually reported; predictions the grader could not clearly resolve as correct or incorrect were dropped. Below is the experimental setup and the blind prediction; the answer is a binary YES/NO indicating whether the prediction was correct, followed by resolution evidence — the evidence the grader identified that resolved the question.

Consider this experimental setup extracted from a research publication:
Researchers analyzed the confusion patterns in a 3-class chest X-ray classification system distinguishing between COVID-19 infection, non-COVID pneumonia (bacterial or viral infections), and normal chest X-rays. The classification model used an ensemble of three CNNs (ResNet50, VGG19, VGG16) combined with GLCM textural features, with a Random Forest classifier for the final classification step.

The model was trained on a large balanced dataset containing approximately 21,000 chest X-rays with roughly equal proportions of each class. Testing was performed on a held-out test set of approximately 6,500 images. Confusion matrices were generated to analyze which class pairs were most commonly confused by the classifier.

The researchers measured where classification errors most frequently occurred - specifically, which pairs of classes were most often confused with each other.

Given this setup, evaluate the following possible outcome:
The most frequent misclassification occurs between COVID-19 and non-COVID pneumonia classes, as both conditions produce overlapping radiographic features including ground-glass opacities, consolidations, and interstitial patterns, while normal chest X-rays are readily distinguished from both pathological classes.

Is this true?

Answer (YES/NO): NO